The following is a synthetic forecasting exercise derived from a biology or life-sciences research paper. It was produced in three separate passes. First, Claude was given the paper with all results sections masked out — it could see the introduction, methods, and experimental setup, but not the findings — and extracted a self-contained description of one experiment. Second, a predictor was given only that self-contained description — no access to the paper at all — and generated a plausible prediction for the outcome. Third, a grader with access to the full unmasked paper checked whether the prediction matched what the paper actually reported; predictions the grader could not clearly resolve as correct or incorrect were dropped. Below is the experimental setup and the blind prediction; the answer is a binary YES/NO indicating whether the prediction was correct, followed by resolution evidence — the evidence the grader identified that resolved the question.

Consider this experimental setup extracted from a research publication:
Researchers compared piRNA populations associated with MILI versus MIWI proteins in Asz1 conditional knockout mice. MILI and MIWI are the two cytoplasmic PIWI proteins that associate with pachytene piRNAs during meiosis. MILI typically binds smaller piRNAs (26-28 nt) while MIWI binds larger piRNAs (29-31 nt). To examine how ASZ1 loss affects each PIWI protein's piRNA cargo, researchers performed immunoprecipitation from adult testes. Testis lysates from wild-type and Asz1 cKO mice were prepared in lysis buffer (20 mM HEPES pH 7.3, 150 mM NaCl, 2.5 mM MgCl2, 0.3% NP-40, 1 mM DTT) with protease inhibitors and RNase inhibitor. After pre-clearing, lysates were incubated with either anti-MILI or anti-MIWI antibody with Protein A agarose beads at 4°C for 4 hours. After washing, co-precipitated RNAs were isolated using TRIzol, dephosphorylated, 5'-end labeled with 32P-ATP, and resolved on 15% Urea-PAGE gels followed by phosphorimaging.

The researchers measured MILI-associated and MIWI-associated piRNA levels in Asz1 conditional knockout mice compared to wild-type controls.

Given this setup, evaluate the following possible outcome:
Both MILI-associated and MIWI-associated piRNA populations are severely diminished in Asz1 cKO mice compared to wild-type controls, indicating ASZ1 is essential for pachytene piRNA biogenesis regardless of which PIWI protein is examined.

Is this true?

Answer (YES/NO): YES